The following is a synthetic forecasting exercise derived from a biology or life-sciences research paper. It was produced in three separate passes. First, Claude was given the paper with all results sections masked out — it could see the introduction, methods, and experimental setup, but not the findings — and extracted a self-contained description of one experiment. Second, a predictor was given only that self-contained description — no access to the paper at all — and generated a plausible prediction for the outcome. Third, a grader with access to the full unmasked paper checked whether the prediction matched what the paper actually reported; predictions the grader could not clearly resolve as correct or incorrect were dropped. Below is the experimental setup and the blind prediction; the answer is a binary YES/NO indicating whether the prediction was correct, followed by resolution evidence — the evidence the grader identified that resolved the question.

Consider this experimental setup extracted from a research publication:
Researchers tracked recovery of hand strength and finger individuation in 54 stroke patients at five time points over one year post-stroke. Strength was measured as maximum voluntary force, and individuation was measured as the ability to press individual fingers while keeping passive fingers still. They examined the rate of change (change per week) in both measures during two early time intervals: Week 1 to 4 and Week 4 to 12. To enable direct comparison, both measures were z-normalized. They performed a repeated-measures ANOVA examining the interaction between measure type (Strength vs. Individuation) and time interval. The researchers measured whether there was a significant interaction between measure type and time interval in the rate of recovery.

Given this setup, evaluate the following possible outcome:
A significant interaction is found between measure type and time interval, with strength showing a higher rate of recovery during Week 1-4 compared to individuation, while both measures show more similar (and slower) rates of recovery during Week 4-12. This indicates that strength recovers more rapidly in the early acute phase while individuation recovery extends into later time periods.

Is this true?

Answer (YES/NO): YES